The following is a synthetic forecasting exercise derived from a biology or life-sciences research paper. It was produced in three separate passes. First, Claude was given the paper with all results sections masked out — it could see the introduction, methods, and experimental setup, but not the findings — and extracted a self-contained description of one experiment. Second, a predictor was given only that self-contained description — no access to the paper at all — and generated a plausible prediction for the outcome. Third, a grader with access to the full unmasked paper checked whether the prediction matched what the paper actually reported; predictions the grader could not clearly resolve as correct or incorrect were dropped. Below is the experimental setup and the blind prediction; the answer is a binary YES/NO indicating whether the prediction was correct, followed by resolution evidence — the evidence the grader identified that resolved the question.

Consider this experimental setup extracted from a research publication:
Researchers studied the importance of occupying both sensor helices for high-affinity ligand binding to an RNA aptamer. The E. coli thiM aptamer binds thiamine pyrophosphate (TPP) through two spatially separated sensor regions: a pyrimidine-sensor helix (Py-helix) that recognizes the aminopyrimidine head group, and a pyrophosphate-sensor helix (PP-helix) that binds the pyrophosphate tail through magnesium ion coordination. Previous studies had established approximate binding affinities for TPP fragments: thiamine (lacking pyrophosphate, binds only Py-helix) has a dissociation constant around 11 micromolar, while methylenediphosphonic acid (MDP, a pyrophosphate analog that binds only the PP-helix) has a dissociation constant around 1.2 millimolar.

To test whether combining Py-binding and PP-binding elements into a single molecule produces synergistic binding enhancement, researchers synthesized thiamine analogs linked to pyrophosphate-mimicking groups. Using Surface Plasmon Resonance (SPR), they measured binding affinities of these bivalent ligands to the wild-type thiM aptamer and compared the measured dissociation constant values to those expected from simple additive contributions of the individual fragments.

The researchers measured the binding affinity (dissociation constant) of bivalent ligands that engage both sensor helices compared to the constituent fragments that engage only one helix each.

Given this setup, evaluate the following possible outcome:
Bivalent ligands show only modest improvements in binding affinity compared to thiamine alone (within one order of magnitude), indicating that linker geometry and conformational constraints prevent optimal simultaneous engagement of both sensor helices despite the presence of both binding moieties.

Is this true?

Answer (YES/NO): NO